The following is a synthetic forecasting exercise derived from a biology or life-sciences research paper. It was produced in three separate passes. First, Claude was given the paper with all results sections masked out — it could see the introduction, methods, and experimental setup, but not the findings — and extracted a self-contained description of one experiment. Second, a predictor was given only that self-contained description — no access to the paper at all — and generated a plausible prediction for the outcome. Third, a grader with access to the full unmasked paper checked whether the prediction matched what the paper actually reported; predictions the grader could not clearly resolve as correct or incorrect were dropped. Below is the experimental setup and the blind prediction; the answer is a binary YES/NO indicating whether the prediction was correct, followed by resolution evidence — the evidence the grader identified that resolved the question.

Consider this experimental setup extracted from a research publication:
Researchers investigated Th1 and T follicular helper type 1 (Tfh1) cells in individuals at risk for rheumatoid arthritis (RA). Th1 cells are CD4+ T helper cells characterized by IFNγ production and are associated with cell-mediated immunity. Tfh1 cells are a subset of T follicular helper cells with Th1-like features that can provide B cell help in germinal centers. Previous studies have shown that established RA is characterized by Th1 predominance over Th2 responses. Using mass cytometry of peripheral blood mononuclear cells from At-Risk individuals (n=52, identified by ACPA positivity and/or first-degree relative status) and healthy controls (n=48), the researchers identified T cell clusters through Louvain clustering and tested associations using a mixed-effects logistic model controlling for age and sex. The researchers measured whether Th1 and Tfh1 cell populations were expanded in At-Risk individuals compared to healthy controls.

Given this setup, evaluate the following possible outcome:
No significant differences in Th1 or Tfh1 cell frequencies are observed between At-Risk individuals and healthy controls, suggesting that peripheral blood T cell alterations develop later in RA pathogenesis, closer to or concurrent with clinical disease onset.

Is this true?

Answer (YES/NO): NO